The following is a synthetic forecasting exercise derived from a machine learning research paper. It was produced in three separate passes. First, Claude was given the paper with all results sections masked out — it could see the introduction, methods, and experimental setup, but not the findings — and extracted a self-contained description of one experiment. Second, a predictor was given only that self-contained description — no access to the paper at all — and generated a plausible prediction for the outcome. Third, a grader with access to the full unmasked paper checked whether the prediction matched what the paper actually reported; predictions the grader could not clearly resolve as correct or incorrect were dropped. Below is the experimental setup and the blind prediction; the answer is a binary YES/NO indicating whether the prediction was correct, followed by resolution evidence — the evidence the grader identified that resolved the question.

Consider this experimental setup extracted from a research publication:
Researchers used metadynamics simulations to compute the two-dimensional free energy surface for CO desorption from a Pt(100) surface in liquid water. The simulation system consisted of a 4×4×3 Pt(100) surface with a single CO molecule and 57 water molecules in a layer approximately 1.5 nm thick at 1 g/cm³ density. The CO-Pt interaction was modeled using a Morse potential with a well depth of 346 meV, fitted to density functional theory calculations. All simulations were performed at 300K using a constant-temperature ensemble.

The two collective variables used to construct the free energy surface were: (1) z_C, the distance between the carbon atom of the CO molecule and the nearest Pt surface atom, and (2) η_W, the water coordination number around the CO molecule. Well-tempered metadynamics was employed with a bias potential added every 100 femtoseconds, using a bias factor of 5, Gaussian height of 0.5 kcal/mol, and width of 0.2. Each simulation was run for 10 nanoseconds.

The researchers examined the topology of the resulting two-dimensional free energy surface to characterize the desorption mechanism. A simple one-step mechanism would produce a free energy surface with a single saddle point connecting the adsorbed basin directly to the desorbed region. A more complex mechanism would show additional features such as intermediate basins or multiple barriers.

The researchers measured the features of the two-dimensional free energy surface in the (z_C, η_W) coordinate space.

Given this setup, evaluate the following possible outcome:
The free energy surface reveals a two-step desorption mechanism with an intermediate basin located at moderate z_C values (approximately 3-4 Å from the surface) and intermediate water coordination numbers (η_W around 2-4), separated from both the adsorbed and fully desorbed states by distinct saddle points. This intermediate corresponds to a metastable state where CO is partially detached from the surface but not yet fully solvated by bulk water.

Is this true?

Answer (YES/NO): NO